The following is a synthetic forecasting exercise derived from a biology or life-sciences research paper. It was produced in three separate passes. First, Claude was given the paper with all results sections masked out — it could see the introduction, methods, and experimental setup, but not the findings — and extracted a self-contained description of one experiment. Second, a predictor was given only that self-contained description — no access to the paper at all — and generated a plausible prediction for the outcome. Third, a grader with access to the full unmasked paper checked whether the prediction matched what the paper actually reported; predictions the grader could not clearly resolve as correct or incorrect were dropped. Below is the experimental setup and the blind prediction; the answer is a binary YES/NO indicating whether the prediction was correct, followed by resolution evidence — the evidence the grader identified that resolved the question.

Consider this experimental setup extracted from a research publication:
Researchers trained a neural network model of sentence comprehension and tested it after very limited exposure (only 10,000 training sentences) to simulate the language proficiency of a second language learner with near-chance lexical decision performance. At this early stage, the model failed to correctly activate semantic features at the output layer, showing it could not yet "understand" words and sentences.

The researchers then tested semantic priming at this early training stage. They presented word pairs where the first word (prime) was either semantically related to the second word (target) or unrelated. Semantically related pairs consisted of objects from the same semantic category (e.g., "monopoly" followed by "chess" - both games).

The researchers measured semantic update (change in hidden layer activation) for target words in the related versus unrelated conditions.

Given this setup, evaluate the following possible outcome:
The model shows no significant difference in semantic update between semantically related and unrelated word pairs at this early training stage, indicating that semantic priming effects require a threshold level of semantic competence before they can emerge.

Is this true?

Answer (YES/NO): NO